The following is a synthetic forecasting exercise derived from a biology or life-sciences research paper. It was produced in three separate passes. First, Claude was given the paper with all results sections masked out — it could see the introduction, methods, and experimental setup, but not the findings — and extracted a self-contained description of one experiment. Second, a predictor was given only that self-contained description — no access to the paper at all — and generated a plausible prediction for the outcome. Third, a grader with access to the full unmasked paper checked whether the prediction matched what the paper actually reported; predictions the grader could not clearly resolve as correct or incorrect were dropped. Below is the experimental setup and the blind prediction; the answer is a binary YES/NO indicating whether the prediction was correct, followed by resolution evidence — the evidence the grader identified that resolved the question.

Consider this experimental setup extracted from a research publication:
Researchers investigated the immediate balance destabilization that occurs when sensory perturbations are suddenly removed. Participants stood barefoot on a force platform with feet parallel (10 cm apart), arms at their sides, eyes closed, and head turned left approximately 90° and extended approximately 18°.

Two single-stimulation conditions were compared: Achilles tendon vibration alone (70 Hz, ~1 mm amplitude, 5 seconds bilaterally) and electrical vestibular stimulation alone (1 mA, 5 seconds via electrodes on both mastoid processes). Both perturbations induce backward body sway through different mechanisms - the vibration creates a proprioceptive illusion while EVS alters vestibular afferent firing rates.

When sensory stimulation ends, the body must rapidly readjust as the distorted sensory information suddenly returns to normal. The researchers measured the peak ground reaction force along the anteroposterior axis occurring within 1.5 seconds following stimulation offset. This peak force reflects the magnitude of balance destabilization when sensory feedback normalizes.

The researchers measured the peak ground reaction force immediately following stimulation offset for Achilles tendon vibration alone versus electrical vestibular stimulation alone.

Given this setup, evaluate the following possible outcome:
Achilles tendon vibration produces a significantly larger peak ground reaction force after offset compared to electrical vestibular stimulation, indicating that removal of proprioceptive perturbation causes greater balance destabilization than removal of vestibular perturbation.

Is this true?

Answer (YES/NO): YES